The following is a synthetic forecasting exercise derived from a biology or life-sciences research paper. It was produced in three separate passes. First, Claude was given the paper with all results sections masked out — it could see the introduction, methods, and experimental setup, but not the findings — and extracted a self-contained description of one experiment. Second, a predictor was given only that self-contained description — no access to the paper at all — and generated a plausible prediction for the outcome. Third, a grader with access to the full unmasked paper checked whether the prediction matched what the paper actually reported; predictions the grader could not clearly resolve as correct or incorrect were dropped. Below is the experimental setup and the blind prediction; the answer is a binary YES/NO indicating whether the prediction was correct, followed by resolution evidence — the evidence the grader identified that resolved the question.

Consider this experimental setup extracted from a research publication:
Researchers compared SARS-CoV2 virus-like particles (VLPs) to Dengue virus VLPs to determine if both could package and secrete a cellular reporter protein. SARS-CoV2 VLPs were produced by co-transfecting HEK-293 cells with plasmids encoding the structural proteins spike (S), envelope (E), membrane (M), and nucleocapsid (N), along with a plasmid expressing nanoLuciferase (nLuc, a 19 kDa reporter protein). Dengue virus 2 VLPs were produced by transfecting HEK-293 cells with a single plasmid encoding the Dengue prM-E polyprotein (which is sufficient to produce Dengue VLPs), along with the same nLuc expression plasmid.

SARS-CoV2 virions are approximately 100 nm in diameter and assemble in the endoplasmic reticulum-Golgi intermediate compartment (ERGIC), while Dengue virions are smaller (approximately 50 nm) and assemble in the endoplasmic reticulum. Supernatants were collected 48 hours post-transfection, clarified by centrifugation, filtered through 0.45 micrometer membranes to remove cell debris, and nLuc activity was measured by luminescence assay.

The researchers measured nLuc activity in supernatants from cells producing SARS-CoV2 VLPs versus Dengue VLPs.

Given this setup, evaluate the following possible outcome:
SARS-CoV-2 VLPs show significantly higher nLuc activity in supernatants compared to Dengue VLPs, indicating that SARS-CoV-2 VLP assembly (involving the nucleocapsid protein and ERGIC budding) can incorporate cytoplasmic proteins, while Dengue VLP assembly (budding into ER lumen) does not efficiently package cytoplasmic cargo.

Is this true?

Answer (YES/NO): YES